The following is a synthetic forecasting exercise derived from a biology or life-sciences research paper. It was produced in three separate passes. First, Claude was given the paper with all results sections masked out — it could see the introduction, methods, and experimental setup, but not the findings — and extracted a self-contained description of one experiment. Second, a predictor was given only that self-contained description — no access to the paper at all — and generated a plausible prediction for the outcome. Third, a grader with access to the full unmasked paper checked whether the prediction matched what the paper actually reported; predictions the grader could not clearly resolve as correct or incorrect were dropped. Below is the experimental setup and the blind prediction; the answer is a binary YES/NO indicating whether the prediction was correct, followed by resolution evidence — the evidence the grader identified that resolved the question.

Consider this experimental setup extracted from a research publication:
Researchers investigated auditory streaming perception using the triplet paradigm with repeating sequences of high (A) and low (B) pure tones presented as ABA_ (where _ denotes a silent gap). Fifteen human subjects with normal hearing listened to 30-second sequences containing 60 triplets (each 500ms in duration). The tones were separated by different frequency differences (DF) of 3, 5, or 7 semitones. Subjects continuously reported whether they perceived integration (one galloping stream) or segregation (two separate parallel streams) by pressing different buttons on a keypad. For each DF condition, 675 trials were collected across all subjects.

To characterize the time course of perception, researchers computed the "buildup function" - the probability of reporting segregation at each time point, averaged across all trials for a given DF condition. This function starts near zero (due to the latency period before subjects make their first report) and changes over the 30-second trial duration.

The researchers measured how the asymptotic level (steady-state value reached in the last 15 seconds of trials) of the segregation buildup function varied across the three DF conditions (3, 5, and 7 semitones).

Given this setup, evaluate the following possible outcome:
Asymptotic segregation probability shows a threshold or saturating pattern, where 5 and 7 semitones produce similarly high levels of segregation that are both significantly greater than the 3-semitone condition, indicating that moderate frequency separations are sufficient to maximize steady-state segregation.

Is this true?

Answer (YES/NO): NO